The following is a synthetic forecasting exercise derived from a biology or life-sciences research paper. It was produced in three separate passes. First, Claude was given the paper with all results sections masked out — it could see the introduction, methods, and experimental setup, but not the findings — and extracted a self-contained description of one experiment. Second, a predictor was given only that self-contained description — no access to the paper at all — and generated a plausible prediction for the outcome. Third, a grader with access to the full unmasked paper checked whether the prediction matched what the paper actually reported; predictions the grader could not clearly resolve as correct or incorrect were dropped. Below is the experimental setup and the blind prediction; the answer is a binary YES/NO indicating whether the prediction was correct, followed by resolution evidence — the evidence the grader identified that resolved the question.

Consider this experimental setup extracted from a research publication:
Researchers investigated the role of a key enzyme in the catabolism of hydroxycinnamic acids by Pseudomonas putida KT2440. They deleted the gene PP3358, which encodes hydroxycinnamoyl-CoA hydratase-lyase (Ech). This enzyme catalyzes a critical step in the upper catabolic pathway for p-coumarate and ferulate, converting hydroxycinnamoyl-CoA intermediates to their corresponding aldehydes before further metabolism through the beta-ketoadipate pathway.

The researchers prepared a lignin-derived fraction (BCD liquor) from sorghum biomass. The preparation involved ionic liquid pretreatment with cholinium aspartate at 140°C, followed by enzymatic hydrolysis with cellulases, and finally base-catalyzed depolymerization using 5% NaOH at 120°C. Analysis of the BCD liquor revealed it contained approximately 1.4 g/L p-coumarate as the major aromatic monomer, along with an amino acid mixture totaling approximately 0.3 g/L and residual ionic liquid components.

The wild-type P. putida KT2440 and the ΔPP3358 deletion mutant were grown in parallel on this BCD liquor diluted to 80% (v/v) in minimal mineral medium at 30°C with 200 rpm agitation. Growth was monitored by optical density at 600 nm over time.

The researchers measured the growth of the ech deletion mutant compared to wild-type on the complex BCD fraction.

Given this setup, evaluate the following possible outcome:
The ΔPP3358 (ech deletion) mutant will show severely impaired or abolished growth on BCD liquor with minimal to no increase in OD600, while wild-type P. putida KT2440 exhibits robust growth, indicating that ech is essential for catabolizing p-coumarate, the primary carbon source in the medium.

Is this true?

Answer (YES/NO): NO